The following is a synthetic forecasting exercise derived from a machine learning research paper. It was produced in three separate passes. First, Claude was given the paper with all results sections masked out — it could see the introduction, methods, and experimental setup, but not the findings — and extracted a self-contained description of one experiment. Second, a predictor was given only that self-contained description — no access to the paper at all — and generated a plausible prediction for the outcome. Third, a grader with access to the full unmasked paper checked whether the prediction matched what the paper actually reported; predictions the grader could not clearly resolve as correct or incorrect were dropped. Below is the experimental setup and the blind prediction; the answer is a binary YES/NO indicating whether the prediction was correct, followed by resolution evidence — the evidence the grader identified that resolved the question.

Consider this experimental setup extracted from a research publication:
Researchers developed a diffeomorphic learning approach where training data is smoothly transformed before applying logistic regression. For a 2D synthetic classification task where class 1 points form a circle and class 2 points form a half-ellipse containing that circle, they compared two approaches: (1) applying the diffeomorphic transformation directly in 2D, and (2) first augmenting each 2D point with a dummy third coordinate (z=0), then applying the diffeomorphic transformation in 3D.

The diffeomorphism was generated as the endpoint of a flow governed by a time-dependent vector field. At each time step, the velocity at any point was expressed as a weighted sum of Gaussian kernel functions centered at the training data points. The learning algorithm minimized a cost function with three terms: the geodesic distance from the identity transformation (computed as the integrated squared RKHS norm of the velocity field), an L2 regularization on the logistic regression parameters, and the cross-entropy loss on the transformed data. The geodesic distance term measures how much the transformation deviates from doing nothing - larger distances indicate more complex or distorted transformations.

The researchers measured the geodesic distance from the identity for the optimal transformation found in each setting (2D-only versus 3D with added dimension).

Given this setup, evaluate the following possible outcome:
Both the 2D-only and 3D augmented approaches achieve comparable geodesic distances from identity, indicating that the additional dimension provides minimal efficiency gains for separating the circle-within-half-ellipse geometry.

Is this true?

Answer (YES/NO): NO